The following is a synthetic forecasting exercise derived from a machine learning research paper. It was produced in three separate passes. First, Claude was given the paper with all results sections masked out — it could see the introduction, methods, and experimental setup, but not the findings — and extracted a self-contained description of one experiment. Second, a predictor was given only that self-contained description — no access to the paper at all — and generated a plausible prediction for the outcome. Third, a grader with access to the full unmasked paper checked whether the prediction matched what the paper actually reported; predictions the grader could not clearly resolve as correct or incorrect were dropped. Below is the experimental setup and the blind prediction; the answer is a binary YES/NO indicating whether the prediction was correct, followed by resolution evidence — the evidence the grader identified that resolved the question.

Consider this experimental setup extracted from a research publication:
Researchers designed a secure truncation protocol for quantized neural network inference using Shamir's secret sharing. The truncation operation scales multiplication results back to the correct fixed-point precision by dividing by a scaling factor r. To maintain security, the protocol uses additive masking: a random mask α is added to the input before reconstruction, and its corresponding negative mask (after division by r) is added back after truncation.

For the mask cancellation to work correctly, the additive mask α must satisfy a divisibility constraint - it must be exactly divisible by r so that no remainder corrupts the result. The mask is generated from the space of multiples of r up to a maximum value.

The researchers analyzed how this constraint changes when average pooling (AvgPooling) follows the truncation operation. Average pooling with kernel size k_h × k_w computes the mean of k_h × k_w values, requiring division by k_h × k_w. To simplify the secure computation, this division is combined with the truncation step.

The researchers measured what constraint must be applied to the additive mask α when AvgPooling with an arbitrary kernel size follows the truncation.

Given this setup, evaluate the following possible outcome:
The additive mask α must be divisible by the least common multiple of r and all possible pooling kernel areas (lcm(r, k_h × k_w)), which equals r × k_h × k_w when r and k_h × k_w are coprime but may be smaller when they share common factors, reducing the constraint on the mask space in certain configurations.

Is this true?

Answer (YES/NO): NO